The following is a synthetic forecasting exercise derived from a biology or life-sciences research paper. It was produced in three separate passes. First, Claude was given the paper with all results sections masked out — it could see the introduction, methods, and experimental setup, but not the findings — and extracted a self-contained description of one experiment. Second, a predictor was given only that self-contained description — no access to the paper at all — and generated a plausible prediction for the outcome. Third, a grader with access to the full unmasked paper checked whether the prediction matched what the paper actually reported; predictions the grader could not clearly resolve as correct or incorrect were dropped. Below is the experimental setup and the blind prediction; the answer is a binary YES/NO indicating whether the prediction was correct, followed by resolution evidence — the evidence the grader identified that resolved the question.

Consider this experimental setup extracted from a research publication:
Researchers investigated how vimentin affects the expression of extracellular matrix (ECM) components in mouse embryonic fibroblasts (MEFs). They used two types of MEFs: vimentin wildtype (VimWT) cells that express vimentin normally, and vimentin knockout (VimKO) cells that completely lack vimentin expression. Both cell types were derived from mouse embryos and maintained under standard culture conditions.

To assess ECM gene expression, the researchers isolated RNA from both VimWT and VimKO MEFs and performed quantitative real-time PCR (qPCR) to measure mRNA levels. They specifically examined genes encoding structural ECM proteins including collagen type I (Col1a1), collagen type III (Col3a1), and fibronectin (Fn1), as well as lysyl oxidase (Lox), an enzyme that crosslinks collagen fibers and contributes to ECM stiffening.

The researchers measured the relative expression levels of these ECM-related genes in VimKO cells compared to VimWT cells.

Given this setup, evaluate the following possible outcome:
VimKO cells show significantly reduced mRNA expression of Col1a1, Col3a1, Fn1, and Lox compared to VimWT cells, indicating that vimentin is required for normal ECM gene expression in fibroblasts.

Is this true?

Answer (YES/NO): NO